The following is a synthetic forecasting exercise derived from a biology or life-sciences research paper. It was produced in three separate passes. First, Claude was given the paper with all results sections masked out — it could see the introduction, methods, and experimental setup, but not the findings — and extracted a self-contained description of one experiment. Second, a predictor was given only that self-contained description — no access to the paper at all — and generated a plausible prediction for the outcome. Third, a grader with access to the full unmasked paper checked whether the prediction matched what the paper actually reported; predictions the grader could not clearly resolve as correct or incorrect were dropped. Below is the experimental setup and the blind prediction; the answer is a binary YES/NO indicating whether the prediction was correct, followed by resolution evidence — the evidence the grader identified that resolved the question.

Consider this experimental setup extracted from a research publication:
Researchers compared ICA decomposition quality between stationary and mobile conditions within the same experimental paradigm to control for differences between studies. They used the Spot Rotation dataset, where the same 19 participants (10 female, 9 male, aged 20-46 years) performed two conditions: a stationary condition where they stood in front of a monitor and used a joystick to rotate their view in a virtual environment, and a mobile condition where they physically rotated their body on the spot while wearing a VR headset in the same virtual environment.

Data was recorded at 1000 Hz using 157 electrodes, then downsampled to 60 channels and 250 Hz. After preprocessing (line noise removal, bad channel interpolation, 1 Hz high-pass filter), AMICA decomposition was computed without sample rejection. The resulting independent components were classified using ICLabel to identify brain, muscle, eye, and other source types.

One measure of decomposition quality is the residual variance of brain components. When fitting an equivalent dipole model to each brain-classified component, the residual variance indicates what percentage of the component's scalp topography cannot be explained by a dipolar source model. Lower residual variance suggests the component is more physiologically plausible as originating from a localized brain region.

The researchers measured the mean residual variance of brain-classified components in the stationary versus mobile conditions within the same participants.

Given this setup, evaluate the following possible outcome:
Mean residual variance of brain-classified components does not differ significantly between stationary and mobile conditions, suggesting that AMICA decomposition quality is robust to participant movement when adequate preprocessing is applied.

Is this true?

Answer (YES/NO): NO